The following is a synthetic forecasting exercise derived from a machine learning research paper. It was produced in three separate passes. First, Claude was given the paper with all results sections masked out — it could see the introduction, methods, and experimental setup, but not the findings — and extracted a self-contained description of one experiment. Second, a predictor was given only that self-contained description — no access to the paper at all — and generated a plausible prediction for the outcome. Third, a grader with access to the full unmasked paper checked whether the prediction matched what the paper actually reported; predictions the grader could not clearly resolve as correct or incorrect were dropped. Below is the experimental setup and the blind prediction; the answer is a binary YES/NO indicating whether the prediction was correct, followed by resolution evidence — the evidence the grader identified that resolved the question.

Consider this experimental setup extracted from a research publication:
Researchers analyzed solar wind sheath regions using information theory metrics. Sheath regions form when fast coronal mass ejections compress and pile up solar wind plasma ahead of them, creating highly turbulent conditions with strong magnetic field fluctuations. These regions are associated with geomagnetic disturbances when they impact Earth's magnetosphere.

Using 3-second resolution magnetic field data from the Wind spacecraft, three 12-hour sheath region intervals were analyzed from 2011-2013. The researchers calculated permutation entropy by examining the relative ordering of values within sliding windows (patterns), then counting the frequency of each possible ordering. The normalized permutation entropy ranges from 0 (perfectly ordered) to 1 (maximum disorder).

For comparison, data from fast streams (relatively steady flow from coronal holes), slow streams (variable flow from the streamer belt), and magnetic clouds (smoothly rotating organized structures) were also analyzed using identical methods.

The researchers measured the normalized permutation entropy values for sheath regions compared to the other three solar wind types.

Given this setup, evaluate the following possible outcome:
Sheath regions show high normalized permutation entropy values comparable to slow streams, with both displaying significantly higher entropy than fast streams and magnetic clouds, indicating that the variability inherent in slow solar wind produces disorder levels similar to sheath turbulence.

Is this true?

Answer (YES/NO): NO